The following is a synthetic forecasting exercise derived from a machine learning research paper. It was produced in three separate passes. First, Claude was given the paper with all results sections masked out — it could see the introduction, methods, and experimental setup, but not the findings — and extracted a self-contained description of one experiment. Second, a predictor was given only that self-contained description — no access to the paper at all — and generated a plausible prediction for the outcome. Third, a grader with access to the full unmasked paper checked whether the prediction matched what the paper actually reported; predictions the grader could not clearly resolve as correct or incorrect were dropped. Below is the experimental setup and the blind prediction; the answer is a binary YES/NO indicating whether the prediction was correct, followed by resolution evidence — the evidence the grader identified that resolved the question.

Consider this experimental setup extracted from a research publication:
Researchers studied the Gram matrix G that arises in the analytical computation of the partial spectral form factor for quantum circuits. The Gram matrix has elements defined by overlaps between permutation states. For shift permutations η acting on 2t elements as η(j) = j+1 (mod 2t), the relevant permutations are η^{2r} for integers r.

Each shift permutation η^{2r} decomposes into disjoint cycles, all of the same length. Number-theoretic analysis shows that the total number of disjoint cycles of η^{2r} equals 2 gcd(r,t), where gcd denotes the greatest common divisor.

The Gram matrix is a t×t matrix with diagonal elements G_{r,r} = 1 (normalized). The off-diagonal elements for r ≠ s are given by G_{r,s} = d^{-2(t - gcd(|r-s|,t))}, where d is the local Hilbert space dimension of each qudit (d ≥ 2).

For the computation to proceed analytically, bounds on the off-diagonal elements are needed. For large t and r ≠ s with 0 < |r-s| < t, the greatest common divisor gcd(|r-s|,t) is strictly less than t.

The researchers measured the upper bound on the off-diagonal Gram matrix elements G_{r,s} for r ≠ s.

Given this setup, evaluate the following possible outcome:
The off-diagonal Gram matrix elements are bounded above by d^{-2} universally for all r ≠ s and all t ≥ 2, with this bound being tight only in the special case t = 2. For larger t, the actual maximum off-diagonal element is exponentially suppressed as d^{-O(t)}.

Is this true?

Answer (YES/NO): NO